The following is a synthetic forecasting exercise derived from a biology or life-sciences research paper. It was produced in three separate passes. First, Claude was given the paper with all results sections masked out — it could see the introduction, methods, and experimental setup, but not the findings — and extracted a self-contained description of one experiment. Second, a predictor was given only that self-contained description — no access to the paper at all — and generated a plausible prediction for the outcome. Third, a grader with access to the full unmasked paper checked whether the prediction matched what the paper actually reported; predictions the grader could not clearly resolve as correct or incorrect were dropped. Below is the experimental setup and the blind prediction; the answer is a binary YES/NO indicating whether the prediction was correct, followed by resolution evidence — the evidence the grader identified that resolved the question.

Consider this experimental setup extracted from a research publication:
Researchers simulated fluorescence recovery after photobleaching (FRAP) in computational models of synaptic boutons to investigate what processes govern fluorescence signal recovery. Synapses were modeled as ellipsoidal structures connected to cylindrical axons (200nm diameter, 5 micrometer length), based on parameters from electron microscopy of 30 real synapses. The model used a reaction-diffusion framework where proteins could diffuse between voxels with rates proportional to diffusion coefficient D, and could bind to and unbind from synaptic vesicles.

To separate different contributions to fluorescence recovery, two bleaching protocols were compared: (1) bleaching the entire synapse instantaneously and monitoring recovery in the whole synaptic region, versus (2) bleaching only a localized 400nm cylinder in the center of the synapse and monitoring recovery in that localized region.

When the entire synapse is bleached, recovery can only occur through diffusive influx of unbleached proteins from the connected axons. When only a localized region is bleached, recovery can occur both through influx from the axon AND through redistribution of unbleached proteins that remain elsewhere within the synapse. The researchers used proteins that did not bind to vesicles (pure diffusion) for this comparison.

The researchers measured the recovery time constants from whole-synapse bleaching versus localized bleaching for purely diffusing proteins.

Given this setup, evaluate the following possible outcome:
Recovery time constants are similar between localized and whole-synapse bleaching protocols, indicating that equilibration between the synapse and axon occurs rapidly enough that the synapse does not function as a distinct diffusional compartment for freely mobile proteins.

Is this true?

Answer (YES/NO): NO